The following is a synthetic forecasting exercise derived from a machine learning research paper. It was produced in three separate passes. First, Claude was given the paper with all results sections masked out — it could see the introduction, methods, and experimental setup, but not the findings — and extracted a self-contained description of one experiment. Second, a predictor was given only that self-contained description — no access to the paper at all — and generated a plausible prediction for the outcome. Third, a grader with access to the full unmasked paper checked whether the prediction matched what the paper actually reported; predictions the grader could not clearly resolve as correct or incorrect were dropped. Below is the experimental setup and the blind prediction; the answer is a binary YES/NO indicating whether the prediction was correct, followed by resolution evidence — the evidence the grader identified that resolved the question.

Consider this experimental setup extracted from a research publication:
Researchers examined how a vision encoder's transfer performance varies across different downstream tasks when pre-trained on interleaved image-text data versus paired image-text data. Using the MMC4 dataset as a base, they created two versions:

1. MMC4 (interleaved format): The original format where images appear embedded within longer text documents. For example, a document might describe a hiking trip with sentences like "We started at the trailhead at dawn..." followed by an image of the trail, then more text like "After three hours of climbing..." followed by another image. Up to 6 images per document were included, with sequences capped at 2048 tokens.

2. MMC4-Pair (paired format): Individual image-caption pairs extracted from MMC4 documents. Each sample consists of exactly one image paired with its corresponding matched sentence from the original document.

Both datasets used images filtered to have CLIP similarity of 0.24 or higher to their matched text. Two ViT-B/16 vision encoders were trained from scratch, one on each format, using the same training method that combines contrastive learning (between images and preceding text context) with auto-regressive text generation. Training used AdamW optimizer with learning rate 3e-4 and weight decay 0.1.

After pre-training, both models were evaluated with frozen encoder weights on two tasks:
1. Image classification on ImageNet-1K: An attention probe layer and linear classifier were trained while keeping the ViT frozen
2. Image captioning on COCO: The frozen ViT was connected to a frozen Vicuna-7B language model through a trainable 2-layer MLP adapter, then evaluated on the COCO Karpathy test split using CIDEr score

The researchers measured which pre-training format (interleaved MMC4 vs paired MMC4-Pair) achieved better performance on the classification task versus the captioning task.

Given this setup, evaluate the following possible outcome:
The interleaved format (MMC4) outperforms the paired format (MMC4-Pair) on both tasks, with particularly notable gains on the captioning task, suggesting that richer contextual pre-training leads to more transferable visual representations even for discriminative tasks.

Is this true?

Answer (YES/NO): NO